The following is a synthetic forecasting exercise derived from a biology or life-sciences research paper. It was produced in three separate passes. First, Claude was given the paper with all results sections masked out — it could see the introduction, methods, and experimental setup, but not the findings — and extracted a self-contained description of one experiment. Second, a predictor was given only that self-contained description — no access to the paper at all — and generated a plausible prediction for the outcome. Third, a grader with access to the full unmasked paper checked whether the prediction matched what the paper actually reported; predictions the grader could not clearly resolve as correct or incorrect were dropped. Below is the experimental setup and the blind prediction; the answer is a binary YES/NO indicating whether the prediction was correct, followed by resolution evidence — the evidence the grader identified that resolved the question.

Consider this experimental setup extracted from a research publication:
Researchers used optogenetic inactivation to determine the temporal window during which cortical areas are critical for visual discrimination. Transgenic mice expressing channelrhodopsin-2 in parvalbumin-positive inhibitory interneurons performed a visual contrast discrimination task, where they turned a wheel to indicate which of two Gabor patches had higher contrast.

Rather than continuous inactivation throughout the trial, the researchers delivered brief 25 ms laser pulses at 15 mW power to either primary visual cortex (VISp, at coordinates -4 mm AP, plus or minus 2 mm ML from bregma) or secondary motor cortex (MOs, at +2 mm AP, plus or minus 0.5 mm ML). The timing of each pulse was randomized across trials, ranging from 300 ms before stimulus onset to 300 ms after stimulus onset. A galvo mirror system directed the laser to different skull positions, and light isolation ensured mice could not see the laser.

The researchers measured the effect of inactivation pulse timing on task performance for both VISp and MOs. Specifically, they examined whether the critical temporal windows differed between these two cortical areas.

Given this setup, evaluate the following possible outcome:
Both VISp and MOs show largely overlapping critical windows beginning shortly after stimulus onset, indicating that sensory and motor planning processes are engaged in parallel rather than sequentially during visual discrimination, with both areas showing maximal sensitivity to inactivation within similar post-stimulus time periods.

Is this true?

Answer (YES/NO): NO